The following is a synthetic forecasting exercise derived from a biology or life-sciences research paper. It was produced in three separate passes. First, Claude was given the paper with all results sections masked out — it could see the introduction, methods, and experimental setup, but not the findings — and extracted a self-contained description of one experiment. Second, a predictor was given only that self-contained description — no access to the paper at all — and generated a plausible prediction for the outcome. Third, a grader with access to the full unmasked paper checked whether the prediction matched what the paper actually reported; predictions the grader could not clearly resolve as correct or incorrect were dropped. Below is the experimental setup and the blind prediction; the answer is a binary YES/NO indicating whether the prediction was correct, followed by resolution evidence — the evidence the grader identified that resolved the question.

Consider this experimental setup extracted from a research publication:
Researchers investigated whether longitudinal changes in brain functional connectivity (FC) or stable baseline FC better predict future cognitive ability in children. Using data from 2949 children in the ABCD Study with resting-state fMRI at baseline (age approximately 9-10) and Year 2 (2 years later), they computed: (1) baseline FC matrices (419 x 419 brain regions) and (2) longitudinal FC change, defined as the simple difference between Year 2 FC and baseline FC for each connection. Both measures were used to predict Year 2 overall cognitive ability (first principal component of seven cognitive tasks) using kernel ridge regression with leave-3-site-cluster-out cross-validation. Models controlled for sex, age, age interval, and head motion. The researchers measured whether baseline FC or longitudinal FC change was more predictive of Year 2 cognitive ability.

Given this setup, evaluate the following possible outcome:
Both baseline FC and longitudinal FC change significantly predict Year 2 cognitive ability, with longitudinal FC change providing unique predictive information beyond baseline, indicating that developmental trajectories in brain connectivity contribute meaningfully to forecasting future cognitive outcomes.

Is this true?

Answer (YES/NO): NO